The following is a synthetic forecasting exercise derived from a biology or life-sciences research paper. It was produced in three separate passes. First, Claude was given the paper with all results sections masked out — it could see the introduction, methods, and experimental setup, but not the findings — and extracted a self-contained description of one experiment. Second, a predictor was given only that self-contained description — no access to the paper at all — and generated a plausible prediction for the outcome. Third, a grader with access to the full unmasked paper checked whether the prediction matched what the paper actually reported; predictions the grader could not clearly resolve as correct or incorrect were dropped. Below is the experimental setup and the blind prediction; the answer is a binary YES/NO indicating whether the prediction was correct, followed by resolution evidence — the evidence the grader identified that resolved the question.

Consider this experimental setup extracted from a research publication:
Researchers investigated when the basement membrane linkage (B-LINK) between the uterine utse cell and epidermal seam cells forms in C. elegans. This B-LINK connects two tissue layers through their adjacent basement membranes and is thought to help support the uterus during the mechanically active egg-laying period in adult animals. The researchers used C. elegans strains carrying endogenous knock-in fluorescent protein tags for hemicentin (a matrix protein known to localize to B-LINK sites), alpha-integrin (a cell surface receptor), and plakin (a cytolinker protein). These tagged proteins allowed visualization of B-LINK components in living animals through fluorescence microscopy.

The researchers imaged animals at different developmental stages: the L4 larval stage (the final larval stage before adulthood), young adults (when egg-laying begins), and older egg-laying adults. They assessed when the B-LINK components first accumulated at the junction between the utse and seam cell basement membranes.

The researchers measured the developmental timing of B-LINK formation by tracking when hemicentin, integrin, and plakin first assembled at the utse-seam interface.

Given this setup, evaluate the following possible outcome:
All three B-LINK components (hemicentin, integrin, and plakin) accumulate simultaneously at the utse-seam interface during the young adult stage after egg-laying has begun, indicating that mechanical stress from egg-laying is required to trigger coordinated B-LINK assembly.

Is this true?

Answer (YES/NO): NO